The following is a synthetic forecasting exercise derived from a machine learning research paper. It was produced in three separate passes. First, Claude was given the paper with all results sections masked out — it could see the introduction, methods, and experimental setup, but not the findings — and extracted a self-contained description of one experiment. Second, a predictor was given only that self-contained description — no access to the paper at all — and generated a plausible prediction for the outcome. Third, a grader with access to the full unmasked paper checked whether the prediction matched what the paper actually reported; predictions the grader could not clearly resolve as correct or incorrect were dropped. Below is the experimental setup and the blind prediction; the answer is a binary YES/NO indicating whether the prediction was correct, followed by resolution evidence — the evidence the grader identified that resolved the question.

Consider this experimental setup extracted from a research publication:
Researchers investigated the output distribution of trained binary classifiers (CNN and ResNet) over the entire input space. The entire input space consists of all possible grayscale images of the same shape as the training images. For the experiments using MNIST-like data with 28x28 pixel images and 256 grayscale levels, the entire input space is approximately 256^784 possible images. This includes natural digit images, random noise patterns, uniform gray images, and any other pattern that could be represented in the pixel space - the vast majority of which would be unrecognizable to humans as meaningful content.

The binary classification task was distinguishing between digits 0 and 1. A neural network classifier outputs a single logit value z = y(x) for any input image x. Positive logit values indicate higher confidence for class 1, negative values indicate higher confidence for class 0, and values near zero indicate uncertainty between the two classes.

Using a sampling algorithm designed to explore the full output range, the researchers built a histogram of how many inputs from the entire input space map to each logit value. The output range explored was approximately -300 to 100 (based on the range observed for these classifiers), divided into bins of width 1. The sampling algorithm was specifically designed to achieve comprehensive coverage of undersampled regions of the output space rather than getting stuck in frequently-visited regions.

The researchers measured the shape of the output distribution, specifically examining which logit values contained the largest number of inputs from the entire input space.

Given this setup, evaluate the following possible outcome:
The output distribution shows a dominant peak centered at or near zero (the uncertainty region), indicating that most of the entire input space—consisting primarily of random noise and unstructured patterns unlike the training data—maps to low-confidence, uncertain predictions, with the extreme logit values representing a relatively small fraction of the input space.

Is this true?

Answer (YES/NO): NO